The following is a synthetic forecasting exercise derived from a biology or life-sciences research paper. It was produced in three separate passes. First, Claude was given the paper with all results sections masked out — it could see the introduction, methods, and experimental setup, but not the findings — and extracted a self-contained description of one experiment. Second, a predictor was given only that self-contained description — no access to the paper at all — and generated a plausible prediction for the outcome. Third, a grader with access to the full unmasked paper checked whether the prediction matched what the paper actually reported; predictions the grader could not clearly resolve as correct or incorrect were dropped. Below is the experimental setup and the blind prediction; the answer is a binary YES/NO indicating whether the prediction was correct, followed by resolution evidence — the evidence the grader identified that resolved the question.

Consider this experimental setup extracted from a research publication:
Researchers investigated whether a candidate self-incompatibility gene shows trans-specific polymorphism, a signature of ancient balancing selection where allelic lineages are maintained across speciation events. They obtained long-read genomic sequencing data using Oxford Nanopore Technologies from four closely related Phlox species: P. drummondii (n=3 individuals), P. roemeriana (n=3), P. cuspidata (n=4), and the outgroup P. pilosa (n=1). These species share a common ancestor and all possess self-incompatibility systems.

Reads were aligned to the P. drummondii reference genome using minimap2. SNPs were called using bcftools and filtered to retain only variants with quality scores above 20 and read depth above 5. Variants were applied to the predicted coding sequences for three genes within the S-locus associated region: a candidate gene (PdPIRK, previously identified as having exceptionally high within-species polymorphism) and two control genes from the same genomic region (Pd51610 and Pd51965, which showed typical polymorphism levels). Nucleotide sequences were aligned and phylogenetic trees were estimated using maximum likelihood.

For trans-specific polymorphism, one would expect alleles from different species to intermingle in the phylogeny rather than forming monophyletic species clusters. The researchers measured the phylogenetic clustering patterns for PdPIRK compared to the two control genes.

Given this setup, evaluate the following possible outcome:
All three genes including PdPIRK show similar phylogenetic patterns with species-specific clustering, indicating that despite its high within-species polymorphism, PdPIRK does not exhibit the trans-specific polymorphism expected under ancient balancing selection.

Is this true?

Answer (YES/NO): NO